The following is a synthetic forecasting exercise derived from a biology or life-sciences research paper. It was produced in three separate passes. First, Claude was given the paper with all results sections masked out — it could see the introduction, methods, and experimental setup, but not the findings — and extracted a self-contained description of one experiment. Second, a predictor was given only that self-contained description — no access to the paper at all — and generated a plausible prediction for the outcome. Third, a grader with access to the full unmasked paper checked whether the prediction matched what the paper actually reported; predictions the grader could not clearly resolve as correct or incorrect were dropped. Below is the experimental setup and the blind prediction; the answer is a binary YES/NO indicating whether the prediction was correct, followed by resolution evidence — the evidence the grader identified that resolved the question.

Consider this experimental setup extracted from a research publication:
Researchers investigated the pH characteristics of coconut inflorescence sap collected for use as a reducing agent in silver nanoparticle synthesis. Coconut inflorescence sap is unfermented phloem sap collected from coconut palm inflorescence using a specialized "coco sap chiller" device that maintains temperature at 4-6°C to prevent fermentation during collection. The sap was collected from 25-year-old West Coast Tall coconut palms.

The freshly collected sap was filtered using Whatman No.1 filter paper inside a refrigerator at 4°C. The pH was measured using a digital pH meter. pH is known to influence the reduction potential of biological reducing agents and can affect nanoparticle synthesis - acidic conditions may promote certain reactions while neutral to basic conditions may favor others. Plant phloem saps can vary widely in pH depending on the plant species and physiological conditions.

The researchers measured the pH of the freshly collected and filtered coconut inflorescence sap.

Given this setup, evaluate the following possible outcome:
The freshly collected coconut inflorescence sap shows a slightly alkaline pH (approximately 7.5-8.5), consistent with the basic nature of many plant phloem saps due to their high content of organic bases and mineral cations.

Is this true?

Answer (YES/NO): NO